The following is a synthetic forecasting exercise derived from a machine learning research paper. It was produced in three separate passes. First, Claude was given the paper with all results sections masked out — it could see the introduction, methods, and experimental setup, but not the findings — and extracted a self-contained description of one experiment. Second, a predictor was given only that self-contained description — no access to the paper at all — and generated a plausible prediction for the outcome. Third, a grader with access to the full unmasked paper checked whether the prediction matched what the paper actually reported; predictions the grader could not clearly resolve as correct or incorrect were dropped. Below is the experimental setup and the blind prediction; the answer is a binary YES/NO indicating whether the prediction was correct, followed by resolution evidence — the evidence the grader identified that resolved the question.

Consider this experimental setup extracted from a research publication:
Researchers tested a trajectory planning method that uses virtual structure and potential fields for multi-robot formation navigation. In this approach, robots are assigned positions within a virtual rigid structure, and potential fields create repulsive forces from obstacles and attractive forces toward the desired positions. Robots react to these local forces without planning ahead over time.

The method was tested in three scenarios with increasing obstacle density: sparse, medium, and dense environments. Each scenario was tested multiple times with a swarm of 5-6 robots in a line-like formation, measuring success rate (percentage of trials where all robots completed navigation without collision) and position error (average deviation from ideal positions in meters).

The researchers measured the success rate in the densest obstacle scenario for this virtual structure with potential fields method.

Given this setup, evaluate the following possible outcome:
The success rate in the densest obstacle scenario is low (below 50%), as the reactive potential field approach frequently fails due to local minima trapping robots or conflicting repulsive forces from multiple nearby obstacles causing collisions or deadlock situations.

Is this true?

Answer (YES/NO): YES